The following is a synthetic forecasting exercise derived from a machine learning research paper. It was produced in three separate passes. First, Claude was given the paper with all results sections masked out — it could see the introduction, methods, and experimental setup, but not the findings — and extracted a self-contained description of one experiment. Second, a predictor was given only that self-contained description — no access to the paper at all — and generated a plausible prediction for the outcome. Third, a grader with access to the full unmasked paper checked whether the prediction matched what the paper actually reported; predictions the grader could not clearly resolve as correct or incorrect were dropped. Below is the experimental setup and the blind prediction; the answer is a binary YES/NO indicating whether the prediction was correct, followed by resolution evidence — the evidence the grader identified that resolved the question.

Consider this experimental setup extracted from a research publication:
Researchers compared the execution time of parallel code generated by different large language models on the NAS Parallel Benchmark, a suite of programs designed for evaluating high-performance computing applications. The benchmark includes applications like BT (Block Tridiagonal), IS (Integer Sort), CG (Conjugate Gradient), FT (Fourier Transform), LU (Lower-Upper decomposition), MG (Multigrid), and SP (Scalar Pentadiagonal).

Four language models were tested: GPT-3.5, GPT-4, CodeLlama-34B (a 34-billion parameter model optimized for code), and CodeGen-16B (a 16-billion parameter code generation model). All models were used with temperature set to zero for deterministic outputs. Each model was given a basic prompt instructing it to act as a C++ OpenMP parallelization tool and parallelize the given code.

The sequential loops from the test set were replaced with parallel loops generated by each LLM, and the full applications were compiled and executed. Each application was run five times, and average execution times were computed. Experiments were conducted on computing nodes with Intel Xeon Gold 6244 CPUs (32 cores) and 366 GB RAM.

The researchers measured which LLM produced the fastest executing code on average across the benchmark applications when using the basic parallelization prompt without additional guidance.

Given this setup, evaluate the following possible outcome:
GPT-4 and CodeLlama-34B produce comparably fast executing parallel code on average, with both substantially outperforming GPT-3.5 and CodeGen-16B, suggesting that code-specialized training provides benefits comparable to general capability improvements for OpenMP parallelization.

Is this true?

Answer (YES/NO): NO